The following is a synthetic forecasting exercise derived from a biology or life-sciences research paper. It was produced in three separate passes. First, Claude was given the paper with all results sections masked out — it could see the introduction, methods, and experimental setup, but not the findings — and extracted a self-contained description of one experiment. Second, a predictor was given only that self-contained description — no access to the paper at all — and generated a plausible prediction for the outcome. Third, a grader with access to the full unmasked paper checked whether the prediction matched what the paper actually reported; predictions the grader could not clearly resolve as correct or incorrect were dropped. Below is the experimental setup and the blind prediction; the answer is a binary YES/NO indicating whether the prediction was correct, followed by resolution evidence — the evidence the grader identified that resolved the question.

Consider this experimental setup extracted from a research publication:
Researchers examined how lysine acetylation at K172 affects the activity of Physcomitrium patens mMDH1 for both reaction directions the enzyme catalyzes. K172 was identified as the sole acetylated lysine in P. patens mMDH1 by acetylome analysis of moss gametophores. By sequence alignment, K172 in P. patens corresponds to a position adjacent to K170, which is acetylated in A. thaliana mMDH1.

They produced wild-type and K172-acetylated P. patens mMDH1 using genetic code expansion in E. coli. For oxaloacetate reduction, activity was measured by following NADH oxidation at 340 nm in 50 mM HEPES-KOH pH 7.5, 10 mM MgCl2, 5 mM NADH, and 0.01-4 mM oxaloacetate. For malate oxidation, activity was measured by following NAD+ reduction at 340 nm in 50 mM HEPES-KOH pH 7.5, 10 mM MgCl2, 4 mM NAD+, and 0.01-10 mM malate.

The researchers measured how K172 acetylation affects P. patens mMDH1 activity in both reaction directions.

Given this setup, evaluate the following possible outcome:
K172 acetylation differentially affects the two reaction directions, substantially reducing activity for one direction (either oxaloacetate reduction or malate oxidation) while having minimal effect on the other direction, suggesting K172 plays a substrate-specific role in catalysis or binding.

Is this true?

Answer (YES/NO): NO